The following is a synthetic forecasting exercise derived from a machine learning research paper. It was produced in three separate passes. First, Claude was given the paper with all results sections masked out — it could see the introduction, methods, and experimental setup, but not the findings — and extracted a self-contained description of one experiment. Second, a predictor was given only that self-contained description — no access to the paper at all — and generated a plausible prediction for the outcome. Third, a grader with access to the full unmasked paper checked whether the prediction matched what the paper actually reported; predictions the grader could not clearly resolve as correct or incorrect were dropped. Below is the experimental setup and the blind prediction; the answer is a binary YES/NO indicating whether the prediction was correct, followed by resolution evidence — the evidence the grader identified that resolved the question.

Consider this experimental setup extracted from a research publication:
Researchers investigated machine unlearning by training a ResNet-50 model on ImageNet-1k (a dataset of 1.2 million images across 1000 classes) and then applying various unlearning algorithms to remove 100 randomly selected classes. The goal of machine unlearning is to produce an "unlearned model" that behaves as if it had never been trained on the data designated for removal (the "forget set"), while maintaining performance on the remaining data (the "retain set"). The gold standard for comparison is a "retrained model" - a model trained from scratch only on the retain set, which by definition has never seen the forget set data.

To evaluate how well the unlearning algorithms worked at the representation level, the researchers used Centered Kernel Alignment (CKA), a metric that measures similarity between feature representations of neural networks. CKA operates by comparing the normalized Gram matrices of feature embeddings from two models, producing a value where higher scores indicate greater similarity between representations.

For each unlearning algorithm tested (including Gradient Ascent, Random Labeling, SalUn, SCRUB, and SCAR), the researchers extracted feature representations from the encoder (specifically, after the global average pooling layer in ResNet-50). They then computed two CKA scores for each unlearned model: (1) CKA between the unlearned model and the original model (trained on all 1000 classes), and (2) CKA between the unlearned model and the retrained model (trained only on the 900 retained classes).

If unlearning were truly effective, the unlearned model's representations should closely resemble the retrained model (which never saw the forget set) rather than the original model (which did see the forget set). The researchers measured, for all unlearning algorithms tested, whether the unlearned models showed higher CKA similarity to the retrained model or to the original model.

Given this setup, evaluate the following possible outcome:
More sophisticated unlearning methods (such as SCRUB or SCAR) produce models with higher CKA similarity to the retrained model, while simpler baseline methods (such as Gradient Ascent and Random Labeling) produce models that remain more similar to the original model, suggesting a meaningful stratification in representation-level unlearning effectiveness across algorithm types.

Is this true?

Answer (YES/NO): NO